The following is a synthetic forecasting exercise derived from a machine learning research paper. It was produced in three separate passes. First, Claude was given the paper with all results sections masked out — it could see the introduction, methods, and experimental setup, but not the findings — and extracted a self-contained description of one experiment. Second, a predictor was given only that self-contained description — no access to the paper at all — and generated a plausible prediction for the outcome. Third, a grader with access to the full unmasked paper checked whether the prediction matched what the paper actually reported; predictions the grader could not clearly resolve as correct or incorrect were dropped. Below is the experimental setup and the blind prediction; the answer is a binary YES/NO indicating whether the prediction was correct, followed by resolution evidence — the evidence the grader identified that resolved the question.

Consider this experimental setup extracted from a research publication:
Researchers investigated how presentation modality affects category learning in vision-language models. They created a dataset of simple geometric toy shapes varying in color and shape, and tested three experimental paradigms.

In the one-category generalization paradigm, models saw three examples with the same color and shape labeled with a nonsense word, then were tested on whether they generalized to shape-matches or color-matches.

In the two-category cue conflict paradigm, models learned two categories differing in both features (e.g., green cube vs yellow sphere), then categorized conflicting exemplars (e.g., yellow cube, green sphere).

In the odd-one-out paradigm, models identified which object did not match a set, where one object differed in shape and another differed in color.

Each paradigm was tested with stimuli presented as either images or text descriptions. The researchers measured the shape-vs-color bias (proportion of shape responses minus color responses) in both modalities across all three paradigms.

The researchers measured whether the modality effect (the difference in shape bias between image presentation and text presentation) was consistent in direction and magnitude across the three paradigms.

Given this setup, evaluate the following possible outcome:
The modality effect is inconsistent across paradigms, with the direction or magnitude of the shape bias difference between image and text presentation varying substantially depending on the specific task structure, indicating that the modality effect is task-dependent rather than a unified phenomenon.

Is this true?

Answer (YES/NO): YES